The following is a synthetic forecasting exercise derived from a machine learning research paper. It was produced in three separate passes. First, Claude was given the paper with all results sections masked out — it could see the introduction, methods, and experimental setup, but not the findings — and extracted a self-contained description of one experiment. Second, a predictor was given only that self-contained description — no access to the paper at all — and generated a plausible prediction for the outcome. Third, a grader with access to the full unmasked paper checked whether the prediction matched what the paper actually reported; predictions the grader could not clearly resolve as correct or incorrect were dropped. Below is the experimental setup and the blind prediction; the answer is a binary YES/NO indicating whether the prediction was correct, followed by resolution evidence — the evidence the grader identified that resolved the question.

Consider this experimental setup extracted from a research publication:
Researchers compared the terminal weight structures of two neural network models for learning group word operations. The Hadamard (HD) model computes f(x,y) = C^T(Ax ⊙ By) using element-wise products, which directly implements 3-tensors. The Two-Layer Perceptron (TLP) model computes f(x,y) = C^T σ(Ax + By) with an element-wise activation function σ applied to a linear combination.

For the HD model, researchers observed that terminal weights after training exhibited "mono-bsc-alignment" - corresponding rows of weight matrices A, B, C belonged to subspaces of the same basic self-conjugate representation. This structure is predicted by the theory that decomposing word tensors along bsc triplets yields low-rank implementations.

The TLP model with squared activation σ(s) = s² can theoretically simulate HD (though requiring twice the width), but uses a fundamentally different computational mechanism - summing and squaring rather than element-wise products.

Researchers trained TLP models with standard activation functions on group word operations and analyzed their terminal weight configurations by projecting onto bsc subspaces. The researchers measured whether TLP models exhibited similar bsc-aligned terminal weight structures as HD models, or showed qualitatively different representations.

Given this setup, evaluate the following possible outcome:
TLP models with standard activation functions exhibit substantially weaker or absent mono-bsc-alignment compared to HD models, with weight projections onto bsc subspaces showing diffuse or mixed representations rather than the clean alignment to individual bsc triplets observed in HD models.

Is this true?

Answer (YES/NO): NO